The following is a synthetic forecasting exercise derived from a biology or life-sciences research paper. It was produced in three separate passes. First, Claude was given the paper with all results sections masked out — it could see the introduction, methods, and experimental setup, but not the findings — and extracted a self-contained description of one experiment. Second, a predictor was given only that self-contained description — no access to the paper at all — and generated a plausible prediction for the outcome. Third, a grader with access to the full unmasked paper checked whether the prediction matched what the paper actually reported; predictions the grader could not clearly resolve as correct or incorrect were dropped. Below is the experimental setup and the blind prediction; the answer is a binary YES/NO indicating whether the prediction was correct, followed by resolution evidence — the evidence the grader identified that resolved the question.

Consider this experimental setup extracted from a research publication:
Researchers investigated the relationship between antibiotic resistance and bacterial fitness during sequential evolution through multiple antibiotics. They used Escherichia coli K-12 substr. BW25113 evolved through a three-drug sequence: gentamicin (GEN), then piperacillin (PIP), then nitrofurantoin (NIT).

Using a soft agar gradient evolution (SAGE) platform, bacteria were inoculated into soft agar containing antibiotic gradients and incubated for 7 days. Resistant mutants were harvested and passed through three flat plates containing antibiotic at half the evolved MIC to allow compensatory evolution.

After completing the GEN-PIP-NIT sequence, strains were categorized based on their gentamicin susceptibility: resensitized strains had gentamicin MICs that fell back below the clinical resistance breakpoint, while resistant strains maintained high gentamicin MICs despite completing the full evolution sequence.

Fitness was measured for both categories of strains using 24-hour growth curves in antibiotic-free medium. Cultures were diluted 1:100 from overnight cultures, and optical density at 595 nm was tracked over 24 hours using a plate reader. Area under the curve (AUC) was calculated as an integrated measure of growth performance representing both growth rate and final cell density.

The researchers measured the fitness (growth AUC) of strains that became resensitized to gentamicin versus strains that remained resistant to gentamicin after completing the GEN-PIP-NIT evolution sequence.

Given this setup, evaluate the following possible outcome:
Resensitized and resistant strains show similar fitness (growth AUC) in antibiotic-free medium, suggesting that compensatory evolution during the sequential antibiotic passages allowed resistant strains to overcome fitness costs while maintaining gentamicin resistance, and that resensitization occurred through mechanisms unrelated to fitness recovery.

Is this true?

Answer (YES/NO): NO